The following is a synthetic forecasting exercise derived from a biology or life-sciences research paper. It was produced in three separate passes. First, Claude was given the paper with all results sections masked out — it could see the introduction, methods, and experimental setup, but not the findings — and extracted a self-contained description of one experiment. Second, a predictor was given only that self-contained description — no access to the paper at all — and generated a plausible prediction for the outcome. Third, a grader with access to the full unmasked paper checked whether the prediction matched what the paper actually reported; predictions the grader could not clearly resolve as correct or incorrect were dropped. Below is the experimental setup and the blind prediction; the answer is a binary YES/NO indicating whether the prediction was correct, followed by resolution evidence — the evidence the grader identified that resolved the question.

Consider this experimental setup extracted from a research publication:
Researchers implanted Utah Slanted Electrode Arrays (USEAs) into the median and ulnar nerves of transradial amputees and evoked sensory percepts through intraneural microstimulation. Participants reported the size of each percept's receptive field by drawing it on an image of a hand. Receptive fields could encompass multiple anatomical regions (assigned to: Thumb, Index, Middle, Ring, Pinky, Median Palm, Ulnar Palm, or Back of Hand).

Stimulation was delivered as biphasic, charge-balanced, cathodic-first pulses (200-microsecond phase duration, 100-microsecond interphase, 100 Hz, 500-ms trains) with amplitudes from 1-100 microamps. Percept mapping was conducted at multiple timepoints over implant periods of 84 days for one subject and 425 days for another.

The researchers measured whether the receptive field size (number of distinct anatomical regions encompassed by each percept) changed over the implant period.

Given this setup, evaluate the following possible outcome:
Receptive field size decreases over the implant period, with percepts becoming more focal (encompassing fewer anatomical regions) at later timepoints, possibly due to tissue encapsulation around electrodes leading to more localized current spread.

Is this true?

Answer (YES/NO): NO